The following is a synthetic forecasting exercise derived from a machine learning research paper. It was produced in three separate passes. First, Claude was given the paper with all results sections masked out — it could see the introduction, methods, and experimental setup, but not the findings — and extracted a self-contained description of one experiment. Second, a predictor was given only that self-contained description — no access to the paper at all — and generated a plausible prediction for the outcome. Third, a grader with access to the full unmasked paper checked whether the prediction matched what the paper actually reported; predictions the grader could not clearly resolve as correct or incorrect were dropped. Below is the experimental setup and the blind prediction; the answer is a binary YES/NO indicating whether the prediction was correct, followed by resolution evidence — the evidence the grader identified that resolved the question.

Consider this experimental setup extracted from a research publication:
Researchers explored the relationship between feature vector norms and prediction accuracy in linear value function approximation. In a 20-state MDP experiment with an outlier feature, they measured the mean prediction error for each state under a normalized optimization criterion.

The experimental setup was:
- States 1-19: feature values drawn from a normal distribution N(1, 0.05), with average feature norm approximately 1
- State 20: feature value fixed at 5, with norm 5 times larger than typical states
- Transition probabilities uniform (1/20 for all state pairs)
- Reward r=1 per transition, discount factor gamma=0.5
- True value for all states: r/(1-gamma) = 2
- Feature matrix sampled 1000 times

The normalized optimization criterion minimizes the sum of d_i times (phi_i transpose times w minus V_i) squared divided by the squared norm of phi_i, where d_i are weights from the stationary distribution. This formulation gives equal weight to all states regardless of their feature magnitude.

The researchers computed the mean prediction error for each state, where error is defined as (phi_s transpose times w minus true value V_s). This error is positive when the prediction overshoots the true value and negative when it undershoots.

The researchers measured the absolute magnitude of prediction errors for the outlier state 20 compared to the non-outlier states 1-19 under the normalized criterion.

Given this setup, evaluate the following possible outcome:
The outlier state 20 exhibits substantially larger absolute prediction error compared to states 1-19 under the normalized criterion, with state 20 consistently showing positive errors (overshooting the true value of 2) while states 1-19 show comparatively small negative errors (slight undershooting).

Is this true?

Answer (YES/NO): NO